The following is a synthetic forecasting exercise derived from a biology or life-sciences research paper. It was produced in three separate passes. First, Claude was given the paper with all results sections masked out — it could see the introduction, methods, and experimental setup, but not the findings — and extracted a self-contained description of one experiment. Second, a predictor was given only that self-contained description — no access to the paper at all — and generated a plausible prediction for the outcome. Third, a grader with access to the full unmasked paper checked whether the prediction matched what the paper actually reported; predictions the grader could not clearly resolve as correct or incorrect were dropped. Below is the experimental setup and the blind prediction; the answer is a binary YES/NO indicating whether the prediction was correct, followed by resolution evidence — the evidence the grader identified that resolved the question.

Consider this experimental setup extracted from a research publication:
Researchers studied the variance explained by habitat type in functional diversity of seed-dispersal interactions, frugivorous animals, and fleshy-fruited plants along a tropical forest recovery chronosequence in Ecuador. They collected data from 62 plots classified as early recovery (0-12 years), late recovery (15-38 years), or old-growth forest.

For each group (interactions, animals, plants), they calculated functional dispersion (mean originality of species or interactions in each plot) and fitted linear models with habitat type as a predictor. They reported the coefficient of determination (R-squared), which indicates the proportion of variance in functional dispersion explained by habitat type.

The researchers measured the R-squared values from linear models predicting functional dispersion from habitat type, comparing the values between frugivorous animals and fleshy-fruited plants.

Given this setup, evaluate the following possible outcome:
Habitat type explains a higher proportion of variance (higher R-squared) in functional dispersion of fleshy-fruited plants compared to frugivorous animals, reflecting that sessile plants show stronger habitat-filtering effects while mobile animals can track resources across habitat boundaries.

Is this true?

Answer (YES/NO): NO